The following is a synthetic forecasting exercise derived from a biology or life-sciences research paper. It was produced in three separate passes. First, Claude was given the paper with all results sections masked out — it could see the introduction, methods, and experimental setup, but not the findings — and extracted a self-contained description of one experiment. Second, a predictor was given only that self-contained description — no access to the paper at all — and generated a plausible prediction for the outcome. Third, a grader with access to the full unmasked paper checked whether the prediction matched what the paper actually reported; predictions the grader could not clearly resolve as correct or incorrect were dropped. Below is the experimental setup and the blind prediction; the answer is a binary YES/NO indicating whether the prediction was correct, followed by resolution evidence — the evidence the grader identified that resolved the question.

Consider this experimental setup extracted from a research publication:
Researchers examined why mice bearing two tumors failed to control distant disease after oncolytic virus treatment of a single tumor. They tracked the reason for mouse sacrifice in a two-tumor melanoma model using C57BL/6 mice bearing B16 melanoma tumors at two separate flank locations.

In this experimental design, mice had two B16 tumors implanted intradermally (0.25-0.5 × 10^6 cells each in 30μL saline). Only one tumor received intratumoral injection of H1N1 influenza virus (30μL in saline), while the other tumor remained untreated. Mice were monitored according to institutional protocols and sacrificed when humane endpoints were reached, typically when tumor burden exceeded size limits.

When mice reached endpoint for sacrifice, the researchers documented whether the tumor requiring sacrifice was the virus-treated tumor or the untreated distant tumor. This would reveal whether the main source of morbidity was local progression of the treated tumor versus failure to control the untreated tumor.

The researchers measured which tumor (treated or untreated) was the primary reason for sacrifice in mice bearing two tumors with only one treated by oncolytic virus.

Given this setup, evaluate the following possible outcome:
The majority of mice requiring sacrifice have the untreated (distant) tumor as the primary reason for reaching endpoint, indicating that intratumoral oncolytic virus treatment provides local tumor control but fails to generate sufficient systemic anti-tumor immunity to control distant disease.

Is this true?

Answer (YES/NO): YES